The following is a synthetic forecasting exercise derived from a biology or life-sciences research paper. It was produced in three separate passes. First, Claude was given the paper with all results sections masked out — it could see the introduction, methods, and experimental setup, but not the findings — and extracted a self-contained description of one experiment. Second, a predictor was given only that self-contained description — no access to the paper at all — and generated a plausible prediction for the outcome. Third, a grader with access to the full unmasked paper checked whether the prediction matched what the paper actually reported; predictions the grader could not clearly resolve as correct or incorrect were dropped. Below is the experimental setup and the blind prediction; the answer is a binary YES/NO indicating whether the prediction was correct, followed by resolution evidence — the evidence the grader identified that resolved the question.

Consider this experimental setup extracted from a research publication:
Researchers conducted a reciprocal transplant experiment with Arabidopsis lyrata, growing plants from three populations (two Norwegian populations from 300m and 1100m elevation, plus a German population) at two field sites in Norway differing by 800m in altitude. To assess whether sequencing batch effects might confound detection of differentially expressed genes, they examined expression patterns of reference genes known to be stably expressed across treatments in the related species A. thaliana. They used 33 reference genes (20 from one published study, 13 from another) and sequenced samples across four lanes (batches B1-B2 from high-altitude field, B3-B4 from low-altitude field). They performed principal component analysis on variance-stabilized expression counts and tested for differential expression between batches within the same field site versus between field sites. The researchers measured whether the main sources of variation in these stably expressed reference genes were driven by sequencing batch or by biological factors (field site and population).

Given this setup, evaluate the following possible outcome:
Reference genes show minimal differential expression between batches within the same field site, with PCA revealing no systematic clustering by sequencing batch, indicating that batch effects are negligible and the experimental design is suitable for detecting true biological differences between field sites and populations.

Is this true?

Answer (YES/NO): YES